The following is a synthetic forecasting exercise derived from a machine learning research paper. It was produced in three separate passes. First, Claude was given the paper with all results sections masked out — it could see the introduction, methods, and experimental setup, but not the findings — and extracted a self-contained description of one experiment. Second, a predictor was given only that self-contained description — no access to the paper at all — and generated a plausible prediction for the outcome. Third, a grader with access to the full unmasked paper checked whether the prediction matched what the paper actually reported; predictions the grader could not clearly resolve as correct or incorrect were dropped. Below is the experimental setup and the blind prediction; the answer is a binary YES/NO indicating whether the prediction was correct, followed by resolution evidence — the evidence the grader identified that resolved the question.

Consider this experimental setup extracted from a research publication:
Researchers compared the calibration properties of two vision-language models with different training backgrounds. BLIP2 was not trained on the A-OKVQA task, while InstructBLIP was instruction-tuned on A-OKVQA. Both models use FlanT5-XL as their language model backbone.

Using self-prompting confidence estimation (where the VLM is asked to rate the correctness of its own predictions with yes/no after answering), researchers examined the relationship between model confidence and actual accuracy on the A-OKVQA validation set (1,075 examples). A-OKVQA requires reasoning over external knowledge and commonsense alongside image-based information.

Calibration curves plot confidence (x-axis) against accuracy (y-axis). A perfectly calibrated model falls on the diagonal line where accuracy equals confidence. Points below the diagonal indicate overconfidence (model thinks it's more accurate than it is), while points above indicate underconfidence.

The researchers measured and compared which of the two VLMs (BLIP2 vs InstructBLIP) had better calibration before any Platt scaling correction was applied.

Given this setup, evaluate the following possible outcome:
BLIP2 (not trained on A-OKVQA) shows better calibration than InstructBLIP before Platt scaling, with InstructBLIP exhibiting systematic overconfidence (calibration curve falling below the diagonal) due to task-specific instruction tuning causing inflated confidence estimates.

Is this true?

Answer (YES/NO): NO